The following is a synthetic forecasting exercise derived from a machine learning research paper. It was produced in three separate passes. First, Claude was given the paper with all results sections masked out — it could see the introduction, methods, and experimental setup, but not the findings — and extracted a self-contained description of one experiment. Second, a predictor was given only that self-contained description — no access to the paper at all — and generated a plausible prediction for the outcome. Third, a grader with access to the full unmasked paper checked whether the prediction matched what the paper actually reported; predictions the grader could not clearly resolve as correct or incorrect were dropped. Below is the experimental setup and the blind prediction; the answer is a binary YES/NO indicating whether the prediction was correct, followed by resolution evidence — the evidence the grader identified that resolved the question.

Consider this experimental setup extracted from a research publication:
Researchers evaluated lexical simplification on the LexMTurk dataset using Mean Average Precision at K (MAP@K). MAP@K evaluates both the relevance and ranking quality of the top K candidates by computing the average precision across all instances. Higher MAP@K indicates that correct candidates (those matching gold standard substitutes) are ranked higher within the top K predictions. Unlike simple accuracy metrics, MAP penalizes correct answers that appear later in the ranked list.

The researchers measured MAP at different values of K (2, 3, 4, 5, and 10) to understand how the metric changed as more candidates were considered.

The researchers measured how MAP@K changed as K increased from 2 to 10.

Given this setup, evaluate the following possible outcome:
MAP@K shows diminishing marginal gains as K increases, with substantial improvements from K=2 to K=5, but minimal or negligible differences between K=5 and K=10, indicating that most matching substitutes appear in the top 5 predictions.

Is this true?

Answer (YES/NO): NO